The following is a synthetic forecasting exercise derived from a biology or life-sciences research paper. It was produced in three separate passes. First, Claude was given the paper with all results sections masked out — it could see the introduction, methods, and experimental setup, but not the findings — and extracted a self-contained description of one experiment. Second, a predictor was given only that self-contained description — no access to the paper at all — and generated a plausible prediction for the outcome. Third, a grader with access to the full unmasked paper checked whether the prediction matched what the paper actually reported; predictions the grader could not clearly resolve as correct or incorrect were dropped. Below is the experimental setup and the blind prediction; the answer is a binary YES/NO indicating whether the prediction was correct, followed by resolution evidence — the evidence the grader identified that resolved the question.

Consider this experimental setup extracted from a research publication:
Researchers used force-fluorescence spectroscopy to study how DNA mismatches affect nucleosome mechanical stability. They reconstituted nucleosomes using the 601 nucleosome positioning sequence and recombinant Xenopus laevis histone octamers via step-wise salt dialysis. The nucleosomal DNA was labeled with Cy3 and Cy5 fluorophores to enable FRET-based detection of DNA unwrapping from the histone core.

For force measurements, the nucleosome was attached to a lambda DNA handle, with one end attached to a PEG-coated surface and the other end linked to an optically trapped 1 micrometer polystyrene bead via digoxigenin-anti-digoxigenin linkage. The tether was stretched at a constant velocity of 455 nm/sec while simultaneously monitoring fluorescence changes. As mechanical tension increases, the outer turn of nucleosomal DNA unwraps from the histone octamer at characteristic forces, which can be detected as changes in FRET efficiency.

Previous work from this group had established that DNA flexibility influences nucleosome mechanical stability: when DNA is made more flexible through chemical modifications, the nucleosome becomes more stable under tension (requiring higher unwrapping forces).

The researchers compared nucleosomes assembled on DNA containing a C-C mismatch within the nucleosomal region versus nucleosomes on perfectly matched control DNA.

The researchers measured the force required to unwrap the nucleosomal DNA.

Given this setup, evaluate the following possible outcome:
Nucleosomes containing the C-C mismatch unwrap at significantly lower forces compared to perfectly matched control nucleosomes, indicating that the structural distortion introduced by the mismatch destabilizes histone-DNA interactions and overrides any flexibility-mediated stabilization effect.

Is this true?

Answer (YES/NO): NO